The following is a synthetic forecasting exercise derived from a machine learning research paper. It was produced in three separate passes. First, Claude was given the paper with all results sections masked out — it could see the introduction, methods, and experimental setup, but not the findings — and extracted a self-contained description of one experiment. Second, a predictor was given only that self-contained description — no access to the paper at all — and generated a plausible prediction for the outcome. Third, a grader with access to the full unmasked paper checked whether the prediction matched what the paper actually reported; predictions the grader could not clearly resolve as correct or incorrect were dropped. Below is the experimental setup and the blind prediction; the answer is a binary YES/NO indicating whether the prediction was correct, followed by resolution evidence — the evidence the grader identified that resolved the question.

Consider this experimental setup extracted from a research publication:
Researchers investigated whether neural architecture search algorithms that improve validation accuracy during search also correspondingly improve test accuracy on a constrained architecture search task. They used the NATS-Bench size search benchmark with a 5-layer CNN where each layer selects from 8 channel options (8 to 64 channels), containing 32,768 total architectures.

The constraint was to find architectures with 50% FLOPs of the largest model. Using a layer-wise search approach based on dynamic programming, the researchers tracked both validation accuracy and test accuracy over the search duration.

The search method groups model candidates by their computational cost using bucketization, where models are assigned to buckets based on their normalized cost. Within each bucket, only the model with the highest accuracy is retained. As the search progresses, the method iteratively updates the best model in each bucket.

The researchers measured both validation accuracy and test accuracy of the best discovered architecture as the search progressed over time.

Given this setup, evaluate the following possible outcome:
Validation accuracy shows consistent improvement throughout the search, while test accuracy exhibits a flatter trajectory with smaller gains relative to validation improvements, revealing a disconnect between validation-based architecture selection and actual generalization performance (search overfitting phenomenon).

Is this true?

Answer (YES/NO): NO